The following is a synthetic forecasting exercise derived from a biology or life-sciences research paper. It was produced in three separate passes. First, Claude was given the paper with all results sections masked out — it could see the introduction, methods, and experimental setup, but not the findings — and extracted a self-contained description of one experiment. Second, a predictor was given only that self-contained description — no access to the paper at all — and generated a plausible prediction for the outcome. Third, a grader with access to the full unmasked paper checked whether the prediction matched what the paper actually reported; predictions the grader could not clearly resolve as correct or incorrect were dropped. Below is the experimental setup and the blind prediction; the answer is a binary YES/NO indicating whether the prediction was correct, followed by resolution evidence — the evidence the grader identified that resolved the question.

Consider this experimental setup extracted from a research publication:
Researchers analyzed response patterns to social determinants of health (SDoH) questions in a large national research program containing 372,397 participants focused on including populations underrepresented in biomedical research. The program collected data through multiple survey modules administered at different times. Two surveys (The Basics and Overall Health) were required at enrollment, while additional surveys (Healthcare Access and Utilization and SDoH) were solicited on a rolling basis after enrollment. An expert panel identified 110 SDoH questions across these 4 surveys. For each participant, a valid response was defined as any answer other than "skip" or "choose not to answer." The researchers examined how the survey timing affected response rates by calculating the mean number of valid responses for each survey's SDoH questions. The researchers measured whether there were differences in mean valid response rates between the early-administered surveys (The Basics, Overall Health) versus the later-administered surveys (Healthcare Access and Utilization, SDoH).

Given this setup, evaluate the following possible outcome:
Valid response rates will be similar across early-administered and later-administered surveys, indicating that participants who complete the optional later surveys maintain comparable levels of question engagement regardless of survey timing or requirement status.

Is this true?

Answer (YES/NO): NO